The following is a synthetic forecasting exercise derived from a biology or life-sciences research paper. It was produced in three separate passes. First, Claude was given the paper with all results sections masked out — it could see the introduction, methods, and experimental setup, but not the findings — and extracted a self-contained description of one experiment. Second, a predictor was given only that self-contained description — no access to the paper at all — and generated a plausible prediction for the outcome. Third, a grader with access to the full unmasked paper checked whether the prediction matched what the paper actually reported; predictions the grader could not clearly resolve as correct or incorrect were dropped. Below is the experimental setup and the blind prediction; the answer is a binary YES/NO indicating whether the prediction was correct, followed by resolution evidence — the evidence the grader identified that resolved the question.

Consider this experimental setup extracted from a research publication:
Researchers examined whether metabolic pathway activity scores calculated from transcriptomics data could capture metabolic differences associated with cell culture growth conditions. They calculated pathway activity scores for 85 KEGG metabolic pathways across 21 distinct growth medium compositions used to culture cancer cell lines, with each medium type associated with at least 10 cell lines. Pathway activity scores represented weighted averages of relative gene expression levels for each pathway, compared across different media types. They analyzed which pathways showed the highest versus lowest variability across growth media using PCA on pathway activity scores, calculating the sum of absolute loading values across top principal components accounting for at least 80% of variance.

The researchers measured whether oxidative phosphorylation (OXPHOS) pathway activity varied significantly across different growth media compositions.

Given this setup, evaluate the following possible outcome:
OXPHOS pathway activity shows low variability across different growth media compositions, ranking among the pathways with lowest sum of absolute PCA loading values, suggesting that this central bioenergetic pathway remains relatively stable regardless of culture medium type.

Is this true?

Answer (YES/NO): YES